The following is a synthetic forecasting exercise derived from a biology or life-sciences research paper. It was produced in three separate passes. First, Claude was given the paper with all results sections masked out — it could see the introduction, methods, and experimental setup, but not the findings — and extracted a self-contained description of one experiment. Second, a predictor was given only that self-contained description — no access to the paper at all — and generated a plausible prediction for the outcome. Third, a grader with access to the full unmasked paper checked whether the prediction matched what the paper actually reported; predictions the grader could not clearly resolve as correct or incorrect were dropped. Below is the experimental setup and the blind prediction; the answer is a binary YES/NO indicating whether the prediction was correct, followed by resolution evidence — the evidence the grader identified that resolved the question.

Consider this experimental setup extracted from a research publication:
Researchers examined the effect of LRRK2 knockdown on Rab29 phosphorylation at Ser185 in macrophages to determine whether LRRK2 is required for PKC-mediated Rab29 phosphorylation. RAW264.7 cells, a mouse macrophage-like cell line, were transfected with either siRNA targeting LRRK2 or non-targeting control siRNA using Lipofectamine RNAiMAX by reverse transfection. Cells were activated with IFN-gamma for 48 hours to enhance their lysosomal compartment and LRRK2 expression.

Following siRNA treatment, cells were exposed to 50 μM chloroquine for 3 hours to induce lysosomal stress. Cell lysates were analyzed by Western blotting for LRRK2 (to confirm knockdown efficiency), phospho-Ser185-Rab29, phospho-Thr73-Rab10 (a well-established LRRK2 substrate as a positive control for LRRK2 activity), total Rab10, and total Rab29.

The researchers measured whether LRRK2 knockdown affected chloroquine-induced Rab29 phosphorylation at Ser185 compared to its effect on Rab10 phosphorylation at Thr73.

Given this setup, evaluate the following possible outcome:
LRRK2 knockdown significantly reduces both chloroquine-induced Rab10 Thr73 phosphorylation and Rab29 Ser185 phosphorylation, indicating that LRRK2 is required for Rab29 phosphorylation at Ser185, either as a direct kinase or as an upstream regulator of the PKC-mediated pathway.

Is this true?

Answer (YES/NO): NO